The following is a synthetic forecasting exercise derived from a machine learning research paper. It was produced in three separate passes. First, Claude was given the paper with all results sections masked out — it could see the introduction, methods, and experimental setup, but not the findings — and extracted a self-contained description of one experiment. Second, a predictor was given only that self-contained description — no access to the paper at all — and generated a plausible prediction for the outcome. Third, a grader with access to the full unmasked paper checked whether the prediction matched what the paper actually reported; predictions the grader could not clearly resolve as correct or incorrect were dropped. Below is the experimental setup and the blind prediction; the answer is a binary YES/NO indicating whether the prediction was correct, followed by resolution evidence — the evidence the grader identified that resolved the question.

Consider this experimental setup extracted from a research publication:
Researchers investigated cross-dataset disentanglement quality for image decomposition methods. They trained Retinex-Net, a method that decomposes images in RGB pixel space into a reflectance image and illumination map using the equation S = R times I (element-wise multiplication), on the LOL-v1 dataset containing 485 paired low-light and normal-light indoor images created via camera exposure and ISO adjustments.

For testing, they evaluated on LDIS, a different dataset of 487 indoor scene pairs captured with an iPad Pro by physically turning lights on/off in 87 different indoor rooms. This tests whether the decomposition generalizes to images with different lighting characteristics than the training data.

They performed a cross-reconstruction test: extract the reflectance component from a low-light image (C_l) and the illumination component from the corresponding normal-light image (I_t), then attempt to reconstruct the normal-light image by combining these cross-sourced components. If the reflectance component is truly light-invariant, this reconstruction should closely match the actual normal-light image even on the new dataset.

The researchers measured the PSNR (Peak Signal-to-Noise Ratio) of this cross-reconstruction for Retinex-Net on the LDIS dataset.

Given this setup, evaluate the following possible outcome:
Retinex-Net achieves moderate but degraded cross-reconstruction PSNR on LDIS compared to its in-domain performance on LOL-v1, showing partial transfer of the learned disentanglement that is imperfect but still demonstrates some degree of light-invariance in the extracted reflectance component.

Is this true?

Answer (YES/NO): NO